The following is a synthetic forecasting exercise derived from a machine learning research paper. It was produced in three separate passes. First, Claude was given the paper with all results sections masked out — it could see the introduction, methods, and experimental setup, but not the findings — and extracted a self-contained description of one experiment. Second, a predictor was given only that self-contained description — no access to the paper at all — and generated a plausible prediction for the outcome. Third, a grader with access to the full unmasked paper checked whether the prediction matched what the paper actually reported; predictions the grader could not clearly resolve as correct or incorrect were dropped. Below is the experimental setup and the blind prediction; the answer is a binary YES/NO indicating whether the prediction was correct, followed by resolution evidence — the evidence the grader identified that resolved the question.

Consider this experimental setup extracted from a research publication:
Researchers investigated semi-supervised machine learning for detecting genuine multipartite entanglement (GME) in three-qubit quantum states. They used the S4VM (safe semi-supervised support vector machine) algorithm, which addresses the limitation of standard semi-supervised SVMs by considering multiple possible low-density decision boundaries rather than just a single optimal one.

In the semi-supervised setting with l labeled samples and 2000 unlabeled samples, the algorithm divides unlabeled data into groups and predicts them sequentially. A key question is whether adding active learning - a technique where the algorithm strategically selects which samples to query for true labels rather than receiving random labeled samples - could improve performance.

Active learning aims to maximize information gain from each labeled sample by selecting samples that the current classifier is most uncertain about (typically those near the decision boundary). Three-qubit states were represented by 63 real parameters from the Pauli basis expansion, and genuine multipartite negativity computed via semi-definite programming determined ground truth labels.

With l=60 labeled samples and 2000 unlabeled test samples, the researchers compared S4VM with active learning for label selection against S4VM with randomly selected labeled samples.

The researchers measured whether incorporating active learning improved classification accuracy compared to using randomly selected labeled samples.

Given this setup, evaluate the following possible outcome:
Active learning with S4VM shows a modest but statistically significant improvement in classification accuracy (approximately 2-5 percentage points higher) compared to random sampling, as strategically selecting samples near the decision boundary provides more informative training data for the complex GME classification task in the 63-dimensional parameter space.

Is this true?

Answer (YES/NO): NO